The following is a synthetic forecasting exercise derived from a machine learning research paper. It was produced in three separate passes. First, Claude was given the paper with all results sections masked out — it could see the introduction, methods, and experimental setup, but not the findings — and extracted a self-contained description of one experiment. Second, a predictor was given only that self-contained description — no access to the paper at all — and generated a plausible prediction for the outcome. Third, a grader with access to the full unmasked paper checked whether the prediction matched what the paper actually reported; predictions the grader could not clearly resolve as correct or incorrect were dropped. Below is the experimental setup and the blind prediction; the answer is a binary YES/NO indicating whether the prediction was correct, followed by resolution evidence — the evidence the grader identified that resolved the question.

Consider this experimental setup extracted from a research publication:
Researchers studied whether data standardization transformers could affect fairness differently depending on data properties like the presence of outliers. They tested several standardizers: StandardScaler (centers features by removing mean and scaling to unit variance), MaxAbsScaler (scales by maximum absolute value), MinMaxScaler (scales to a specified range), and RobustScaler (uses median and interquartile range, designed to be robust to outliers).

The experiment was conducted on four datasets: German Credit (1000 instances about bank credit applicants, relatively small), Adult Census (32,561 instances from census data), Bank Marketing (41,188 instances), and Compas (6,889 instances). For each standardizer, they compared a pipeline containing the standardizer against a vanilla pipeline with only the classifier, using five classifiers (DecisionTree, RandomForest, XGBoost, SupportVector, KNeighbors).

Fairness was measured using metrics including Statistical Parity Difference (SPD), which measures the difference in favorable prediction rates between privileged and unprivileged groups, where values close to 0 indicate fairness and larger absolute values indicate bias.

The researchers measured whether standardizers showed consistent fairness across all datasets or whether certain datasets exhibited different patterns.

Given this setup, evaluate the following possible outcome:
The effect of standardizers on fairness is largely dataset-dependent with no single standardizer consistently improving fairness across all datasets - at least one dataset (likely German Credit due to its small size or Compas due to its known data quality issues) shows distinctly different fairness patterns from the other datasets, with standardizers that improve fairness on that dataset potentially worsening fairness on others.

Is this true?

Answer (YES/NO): NO